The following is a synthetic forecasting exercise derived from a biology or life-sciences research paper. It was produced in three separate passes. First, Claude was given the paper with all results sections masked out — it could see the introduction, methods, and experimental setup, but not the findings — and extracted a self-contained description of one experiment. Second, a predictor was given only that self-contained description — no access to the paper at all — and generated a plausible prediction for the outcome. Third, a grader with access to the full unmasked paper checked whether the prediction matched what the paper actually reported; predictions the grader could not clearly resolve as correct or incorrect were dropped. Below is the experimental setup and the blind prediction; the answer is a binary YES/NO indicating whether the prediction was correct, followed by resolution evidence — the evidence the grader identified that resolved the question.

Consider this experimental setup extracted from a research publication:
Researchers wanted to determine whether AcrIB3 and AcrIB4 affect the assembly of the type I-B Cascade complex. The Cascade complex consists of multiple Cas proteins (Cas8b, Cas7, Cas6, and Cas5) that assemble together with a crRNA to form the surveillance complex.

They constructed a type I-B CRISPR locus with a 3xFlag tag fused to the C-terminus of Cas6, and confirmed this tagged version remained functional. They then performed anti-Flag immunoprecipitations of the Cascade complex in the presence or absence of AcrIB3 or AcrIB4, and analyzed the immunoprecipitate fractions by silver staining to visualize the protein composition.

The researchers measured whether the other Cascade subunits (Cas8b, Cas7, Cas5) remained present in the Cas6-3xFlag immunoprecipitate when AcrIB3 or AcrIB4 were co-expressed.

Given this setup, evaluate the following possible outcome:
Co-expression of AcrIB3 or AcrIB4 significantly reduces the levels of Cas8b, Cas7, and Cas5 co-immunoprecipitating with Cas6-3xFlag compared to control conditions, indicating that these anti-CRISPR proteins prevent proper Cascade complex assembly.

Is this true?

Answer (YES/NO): NO